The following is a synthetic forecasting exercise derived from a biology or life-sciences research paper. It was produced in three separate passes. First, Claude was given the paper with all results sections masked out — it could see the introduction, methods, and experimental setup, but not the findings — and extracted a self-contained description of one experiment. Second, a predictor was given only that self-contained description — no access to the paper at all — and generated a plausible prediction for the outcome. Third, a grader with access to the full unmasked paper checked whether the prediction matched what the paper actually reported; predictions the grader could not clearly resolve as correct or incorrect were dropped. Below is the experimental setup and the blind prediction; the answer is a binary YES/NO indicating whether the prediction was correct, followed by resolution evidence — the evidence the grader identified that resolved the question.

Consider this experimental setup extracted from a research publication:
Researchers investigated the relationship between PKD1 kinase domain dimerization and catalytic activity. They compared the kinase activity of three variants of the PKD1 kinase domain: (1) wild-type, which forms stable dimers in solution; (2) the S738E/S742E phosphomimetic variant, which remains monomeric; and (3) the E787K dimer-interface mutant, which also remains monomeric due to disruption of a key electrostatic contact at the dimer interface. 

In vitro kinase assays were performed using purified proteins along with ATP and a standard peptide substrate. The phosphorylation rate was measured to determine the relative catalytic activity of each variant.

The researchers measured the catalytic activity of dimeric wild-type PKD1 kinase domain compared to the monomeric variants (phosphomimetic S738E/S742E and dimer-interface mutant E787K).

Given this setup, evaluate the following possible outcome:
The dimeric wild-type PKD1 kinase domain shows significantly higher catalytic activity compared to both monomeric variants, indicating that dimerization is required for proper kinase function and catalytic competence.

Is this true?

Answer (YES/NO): NO